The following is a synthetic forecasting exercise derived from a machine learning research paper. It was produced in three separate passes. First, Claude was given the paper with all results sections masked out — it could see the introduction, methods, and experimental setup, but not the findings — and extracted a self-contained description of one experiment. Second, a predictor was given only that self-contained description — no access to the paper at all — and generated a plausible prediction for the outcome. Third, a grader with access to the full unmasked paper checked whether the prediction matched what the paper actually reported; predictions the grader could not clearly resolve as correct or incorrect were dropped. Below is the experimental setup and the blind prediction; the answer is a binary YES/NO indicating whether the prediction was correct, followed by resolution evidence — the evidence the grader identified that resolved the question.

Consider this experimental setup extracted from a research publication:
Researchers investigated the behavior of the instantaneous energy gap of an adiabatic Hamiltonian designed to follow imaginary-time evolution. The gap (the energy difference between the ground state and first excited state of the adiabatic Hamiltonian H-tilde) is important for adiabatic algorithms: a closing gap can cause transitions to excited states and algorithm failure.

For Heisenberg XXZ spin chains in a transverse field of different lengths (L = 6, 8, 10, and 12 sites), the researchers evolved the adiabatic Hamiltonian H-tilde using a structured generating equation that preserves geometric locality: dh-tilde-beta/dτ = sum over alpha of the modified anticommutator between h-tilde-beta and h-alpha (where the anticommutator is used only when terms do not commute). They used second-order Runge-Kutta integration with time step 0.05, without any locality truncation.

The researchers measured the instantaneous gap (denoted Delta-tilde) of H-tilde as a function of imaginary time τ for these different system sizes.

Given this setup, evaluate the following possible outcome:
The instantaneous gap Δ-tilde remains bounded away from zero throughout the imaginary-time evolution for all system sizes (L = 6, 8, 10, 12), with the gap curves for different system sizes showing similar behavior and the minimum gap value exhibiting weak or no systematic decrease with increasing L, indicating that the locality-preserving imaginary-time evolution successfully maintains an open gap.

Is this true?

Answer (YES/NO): NO